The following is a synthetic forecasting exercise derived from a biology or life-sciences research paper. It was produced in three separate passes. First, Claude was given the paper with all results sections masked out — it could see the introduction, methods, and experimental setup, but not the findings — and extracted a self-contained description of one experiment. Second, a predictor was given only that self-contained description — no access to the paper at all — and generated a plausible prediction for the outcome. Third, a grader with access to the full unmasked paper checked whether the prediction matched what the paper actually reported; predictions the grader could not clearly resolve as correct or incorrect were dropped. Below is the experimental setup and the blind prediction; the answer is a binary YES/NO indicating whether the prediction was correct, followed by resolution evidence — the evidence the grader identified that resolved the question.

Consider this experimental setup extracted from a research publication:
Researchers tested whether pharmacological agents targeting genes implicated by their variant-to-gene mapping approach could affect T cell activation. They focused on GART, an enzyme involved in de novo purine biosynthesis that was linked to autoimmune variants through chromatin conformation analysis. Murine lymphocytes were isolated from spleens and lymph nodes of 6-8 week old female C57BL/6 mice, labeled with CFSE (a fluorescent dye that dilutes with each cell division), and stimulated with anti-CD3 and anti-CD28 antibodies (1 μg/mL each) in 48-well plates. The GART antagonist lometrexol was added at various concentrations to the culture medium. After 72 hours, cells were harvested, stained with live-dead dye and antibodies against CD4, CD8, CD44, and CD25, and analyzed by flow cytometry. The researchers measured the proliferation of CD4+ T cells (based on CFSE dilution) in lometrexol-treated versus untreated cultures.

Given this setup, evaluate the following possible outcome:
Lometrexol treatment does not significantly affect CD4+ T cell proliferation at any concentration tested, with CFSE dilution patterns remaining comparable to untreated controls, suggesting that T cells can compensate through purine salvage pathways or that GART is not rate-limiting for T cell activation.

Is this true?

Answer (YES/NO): NO